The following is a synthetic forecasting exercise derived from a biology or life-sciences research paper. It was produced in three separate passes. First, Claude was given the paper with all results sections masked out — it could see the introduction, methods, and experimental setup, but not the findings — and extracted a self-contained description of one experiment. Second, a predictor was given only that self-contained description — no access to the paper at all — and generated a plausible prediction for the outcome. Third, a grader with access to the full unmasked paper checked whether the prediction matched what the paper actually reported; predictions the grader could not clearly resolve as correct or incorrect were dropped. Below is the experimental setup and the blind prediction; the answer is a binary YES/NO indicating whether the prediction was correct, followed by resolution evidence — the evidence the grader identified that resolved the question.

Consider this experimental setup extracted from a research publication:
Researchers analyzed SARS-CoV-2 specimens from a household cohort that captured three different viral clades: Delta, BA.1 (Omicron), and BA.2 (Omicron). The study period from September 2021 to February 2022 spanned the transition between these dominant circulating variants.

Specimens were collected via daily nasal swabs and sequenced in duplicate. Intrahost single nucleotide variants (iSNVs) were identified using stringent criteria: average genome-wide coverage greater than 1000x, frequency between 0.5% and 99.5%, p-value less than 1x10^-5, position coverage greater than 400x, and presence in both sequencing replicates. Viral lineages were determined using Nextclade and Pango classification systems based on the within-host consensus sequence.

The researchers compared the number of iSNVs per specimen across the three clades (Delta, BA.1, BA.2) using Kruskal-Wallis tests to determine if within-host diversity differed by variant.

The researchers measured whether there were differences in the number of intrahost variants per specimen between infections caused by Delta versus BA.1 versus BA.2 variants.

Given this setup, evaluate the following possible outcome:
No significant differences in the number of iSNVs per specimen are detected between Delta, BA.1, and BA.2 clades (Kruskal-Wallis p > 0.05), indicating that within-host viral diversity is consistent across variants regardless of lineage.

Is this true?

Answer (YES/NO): NO